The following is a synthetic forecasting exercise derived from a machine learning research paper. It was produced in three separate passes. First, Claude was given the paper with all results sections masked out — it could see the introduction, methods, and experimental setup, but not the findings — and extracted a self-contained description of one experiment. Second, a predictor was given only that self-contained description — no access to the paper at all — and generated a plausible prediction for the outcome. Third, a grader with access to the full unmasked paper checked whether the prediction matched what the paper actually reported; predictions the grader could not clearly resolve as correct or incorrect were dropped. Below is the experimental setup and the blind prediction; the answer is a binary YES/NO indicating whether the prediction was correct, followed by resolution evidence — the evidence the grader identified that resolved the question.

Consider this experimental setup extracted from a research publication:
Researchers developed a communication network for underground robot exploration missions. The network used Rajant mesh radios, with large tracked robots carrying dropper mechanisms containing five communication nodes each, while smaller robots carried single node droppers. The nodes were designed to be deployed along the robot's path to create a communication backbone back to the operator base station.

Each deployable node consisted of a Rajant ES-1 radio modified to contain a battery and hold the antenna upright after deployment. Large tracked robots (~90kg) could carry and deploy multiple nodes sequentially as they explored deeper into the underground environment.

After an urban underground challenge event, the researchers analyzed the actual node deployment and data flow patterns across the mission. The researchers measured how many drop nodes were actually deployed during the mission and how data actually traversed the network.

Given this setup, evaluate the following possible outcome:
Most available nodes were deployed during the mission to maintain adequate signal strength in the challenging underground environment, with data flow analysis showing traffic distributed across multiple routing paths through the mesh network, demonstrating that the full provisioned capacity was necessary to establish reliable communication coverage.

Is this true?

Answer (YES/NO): NO